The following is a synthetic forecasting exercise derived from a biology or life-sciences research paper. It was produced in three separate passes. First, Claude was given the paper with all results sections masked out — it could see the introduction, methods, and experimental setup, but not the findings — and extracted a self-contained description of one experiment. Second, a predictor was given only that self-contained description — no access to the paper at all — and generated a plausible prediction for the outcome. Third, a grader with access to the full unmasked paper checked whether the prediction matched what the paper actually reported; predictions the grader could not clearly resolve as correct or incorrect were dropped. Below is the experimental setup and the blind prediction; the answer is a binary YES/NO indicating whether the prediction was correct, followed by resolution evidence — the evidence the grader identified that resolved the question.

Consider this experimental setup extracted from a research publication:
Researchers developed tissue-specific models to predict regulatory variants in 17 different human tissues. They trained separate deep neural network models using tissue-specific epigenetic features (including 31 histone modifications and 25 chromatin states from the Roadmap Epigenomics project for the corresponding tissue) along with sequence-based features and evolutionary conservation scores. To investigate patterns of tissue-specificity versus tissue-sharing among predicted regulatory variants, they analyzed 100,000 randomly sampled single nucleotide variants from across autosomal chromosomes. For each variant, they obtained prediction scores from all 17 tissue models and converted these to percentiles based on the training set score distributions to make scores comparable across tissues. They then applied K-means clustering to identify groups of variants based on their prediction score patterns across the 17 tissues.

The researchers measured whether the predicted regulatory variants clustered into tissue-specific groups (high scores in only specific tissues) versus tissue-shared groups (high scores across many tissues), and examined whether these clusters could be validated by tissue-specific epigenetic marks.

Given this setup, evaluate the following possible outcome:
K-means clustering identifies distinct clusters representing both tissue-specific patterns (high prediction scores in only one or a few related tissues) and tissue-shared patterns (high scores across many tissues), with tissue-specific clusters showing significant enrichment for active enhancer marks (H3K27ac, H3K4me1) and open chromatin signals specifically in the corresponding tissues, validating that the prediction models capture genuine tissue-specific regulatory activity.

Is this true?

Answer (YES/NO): YES